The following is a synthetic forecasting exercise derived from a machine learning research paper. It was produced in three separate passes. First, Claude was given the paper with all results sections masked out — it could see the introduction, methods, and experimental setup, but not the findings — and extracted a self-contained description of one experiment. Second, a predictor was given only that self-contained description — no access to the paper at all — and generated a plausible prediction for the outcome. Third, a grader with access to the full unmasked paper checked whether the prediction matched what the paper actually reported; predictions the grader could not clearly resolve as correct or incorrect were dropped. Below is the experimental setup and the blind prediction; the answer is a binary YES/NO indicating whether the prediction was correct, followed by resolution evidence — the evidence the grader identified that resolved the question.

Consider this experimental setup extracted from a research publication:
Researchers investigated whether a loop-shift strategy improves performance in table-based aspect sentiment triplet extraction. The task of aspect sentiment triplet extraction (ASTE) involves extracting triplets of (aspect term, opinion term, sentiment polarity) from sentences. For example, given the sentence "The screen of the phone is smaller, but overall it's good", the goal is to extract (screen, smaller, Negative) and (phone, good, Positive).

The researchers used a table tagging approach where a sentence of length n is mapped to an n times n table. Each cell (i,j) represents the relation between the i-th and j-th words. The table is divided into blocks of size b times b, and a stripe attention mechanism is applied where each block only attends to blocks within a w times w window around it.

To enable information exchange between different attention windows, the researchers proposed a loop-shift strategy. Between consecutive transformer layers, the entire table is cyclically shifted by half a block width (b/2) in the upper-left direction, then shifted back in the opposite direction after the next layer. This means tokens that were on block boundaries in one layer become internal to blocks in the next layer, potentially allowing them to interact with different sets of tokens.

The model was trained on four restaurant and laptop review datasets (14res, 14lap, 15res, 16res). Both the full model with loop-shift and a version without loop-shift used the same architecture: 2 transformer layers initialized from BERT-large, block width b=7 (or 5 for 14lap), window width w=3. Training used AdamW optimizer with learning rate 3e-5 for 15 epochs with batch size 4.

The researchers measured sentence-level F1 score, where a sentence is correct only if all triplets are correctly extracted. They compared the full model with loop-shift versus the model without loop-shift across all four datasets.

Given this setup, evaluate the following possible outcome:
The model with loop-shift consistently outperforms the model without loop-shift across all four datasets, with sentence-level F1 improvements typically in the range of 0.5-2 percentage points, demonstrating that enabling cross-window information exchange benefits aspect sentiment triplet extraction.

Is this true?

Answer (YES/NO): NO